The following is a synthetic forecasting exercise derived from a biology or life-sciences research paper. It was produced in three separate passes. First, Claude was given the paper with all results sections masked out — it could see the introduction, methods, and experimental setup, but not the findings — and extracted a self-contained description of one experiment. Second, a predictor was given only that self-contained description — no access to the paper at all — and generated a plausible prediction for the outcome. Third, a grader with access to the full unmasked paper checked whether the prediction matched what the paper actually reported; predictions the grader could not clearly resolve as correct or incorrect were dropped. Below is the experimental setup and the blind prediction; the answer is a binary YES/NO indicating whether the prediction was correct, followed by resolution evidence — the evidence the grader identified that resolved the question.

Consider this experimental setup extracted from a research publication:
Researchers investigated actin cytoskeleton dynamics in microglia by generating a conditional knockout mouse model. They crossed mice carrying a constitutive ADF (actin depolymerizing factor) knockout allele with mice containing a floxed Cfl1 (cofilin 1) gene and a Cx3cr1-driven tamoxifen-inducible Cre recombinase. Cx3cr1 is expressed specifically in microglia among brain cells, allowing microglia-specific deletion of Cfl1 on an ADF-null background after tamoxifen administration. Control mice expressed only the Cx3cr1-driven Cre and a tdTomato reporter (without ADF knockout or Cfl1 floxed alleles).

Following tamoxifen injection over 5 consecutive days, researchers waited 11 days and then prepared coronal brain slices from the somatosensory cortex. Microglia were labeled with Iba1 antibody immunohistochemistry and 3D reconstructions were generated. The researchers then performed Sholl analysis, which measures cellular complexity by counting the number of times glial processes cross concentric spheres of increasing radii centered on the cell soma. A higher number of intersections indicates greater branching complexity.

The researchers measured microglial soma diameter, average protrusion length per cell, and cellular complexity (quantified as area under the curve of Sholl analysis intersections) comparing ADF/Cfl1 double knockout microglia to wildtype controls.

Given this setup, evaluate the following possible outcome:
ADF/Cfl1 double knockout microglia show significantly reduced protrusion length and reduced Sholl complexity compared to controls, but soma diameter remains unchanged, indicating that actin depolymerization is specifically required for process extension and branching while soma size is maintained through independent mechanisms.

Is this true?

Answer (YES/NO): NO